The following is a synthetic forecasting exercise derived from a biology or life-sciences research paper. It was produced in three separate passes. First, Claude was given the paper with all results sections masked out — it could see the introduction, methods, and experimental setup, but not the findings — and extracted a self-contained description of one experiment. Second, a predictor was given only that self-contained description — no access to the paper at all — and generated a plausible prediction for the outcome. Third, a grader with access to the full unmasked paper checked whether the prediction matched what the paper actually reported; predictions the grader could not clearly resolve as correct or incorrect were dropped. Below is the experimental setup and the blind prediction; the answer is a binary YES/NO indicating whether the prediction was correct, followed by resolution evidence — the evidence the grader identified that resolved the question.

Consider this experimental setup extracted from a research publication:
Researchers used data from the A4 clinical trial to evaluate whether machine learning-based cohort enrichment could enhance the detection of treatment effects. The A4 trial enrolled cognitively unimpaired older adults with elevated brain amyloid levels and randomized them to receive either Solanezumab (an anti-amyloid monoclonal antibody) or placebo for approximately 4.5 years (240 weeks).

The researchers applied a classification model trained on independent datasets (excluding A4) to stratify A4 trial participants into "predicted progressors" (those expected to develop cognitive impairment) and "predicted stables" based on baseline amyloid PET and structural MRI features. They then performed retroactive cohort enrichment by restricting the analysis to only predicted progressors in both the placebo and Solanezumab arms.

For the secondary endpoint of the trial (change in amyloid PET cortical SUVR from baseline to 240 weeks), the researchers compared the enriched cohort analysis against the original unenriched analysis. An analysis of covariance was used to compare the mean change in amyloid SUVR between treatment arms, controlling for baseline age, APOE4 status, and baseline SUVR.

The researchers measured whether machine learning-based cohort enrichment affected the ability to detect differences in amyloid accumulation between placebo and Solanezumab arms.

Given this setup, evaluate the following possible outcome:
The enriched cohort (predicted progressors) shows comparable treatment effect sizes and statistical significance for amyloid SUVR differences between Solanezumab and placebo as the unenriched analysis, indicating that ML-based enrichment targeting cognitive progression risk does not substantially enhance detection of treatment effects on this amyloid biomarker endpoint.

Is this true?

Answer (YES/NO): NO